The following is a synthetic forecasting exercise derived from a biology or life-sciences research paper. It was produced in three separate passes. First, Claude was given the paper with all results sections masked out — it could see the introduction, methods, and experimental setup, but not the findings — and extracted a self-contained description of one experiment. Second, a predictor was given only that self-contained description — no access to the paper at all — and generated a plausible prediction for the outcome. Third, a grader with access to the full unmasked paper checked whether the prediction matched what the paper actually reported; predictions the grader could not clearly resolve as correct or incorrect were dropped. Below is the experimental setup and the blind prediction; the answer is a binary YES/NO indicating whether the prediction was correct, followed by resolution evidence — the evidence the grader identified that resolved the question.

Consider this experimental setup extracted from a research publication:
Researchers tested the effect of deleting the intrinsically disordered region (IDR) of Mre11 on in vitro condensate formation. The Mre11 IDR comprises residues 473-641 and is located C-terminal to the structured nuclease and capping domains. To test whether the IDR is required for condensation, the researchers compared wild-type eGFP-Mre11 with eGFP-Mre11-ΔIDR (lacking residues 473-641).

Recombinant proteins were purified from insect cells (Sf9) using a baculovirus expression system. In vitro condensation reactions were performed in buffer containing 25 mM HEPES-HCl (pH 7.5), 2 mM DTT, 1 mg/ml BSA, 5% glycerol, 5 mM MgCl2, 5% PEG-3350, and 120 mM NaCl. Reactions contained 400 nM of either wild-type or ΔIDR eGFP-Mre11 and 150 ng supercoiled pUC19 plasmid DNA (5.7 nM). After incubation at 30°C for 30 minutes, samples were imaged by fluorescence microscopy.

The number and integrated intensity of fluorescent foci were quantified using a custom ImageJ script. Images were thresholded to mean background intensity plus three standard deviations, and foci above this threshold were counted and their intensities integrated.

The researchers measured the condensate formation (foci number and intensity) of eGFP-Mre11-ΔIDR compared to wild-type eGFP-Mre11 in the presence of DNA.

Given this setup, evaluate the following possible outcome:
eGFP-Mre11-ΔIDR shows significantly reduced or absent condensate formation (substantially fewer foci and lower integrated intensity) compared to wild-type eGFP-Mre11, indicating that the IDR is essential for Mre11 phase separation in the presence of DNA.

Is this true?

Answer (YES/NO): YES